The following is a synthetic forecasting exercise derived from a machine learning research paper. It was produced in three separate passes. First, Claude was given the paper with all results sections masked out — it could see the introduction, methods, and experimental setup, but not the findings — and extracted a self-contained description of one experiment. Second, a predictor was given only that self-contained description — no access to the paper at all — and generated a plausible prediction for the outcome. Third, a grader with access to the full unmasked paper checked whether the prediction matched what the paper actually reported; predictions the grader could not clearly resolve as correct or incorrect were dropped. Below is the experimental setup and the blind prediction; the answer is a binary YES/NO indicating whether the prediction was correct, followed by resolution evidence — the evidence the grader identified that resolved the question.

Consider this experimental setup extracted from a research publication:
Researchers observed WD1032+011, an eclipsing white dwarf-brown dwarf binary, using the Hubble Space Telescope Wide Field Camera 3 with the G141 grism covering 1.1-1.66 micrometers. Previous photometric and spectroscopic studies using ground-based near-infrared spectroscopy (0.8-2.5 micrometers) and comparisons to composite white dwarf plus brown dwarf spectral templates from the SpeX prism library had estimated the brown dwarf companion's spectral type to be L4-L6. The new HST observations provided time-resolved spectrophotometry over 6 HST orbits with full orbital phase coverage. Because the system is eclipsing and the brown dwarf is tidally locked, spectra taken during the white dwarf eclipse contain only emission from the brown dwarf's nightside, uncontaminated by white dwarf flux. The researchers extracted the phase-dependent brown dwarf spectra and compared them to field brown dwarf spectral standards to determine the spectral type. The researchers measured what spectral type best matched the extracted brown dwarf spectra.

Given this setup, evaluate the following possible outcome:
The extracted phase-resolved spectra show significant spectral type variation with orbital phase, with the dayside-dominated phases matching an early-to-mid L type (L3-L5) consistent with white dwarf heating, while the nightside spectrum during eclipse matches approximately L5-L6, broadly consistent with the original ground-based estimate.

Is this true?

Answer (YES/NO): NO